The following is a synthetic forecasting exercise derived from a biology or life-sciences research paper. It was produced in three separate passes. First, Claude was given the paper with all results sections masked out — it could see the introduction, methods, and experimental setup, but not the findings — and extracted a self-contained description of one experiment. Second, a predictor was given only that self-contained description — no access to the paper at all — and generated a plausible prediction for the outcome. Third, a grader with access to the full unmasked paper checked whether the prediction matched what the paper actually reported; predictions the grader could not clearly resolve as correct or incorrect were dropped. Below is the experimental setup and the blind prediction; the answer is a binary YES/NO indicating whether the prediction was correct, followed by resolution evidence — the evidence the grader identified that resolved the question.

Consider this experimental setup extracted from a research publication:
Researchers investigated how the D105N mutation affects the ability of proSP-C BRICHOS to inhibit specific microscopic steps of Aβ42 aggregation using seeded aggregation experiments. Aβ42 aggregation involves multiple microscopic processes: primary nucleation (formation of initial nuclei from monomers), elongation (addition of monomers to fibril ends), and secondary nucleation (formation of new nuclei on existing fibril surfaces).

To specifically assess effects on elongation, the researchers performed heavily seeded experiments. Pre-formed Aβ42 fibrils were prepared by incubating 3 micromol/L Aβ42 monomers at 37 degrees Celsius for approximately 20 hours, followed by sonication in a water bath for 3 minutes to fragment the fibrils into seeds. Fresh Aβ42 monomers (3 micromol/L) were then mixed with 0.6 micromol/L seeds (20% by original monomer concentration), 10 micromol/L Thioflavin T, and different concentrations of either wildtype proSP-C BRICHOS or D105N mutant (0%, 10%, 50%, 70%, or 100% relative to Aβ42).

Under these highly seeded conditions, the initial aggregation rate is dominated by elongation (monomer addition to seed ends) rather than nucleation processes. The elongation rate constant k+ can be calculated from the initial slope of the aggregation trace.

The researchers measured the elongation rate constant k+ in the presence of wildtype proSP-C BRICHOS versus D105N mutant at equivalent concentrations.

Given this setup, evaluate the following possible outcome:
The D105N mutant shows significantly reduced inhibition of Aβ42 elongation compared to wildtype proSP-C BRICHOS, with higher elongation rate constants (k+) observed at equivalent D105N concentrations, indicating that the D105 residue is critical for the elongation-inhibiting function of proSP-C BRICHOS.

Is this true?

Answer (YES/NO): NO